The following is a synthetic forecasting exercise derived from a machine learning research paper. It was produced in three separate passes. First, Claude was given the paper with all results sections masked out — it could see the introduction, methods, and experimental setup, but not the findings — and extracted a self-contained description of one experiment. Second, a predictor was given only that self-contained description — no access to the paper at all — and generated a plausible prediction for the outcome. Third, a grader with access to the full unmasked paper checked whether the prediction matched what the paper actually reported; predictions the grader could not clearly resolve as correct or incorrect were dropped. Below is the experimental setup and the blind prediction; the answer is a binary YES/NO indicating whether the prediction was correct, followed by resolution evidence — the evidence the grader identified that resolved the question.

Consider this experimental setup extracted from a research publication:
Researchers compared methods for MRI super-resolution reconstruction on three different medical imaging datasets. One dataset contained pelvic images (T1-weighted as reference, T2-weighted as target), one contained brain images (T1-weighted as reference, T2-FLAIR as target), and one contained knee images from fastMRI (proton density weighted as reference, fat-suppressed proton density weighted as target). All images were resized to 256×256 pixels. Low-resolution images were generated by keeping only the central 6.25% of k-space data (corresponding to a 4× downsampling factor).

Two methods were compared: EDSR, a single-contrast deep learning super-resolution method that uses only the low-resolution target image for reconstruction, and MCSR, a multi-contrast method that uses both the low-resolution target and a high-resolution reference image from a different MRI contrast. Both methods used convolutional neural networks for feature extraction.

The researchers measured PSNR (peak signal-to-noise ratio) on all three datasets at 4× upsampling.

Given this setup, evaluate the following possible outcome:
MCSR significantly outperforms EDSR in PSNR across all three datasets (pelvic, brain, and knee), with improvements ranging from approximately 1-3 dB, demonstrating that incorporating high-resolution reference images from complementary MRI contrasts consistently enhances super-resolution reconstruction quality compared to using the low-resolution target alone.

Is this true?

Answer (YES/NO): NO